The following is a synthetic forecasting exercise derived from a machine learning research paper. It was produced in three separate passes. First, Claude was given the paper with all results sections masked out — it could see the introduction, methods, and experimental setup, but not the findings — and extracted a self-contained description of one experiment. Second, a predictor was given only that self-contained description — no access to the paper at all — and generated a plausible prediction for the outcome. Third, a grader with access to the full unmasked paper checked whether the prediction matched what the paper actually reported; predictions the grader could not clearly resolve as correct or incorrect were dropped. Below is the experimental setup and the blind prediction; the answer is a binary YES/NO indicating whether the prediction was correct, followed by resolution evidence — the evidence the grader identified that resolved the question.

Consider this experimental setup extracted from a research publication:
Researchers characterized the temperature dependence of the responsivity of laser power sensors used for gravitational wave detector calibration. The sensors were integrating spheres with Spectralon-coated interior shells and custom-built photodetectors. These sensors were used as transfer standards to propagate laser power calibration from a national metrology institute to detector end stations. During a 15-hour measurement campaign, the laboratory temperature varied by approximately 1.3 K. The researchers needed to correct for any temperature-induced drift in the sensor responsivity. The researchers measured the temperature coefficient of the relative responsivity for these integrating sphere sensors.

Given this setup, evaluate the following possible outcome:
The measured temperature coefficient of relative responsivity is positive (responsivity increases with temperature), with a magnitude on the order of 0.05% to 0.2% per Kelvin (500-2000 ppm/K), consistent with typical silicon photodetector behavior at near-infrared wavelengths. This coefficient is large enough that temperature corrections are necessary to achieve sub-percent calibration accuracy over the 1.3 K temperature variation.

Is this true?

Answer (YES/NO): NO